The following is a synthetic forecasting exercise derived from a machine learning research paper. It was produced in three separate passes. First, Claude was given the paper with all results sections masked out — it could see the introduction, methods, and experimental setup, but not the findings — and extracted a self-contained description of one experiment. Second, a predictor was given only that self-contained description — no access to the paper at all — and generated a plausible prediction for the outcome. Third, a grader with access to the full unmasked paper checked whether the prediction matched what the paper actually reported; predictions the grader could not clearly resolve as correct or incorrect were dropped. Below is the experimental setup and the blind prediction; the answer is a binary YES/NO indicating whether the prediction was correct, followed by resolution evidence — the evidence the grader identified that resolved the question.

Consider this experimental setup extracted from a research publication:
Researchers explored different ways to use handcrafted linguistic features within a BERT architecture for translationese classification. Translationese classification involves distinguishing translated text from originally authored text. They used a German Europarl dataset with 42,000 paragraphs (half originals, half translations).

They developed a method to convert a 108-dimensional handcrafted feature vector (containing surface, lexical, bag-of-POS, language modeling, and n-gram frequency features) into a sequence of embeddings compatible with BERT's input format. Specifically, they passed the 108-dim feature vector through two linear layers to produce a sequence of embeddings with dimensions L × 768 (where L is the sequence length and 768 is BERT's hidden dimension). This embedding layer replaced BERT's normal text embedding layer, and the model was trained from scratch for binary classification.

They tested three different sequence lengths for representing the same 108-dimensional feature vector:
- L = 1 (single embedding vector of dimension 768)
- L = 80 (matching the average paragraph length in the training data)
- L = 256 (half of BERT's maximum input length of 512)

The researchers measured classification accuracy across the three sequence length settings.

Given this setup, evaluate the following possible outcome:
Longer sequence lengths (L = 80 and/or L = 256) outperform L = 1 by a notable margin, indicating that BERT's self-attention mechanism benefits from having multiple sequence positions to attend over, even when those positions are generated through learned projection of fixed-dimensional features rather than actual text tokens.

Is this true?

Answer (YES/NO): YES